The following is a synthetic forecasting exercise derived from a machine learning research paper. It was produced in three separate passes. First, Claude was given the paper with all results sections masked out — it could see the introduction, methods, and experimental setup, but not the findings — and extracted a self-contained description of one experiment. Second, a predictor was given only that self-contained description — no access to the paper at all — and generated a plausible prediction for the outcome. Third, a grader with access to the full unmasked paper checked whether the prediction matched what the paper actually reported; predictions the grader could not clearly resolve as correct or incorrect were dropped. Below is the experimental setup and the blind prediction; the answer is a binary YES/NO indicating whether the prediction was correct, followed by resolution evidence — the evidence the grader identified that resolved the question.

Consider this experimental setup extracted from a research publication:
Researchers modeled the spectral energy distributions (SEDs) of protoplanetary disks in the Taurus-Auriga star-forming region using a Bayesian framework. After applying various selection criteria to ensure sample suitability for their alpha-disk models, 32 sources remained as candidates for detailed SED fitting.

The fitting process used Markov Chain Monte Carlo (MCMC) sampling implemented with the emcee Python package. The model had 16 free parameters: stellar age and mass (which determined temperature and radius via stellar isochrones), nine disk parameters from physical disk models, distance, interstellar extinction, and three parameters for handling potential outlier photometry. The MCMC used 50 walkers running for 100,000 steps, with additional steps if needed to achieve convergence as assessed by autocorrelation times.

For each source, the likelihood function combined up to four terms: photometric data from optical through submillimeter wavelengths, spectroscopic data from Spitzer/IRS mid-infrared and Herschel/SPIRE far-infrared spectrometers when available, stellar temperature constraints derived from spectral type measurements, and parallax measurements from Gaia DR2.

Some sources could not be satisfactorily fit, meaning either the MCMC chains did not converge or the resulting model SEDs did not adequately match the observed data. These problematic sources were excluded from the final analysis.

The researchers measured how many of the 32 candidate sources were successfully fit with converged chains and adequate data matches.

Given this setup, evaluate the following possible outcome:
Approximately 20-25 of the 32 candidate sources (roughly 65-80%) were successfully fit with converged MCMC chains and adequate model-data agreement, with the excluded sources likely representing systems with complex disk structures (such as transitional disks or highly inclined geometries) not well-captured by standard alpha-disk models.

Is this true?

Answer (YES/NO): YES